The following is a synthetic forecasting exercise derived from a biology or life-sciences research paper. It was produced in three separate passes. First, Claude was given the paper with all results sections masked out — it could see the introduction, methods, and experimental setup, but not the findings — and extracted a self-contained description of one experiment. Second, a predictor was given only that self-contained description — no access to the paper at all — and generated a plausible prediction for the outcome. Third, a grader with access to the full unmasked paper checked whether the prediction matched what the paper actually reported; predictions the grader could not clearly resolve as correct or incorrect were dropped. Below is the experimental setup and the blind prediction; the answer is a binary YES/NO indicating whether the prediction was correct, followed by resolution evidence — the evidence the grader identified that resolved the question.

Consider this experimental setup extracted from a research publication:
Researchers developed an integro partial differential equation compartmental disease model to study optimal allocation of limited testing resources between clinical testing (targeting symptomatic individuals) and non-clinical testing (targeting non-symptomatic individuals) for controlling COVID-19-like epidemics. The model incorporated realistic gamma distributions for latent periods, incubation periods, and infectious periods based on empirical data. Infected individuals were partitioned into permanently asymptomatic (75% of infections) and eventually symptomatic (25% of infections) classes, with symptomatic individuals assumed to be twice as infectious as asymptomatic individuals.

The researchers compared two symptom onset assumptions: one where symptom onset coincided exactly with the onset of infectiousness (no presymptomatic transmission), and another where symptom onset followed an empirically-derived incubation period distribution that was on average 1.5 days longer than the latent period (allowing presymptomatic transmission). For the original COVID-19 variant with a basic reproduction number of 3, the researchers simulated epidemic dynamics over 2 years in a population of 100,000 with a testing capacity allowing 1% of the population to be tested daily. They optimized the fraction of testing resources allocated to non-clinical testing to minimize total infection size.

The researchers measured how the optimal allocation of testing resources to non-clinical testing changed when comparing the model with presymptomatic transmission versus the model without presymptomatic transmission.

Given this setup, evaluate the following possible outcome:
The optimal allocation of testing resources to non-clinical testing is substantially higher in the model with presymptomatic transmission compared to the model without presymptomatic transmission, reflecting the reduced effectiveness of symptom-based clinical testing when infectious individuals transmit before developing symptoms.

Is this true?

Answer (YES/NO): NO